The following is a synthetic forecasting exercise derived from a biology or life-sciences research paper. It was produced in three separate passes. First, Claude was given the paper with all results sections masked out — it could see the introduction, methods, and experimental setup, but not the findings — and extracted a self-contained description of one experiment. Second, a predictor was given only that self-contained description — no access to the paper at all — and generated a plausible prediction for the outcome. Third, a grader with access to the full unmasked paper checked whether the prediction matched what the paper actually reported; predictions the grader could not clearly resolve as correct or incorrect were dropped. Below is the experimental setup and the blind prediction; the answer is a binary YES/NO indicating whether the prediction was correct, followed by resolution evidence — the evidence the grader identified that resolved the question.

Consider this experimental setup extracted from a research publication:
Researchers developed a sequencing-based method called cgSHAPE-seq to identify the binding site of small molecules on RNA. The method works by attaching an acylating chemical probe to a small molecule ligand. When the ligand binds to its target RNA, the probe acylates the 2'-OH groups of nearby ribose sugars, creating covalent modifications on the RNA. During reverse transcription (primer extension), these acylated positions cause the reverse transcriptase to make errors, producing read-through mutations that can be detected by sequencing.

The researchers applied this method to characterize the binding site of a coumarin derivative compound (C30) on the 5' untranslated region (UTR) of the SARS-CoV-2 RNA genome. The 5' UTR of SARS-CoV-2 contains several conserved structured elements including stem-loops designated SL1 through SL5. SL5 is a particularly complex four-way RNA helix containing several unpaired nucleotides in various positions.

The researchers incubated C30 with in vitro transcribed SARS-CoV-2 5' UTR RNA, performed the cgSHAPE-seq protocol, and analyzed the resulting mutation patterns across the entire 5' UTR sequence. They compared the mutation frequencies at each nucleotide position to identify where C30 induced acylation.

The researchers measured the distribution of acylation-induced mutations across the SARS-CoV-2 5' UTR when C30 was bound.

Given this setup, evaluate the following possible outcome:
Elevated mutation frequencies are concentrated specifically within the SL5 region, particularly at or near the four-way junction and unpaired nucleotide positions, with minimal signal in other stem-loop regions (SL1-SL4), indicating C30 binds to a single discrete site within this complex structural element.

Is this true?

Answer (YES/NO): YES